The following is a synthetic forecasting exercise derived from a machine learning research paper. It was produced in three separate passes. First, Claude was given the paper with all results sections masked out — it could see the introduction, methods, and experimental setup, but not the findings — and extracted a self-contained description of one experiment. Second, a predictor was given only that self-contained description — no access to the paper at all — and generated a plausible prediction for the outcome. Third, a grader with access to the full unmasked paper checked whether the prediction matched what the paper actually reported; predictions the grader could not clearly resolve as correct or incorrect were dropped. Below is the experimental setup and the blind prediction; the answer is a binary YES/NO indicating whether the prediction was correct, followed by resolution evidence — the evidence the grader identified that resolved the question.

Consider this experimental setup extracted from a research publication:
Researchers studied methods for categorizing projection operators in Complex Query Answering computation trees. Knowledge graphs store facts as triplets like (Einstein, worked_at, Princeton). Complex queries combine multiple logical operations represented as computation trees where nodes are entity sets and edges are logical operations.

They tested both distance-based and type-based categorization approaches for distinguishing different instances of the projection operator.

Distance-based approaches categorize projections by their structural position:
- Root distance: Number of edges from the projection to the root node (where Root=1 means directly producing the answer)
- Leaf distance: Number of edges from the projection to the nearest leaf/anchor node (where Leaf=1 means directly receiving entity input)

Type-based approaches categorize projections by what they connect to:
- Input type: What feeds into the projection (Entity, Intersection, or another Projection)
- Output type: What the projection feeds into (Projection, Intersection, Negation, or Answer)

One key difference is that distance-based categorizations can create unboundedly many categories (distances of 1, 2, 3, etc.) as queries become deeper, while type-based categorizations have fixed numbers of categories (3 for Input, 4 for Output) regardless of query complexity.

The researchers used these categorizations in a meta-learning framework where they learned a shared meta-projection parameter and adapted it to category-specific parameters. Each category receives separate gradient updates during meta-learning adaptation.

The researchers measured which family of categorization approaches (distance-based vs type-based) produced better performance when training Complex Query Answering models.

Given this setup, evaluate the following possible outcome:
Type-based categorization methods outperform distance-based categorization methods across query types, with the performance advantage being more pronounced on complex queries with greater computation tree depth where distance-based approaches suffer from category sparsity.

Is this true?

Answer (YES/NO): NO